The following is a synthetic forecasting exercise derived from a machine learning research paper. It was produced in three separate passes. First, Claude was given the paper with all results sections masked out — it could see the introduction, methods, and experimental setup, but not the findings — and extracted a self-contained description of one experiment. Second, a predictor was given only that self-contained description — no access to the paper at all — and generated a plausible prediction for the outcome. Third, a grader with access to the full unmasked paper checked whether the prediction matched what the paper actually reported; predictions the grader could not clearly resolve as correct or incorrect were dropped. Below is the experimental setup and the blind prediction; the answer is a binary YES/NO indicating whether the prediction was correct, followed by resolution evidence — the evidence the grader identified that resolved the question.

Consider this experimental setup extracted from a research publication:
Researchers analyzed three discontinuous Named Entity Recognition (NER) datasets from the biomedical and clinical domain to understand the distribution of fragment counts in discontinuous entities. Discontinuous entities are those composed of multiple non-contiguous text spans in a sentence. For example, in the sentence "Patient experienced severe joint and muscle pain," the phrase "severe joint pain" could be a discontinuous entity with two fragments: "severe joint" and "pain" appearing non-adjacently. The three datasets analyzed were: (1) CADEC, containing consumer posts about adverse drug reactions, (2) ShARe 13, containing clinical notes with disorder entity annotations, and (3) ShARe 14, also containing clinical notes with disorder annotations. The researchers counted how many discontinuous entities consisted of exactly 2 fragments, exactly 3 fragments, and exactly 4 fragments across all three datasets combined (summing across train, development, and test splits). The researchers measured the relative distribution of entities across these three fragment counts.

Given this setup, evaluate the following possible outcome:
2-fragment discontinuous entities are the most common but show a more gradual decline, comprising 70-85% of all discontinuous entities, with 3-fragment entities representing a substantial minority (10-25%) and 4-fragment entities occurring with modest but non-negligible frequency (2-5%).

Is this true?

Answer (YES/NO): NO